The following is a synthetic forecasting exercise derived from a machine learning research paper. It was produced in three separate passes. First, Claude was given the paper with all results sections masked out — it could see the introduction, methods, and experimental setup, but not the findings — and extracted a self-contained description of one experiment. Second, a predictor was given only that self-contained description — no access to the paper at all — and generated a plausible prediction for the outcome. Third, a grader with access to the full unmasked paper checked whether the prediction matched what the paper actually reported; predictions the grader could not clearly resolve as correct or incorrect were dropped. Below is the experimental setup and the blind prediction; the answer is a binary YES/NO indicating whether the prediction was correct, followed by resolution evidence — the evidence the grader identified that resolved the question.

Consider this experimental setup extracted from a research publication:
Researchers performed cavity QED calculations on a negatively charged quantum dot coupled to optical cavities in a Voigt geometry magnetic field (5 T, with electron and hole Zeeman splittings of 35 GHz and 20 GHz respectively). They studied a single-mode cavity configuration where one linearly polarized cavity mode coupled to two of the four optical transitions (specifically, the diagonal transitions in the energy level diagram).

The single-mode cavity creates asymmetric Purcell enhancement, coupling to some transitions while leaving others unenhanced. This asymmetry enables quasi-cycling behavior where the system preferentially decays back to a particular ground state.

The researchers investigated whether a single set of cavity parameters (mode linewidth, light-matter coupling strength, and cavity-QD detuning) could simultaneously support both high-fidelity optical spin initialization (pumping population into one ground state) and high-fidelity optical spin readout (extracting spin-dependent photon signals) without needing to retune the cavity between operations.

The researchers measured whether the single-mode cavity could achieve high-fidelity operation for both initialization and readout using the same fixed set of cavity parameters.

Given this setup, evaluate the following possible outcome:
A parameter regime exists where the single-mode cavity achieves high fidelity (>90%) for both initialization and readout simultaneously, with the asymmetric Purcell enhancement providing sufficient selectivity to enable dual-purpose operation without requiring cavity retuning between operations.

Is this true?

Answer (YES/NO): YES